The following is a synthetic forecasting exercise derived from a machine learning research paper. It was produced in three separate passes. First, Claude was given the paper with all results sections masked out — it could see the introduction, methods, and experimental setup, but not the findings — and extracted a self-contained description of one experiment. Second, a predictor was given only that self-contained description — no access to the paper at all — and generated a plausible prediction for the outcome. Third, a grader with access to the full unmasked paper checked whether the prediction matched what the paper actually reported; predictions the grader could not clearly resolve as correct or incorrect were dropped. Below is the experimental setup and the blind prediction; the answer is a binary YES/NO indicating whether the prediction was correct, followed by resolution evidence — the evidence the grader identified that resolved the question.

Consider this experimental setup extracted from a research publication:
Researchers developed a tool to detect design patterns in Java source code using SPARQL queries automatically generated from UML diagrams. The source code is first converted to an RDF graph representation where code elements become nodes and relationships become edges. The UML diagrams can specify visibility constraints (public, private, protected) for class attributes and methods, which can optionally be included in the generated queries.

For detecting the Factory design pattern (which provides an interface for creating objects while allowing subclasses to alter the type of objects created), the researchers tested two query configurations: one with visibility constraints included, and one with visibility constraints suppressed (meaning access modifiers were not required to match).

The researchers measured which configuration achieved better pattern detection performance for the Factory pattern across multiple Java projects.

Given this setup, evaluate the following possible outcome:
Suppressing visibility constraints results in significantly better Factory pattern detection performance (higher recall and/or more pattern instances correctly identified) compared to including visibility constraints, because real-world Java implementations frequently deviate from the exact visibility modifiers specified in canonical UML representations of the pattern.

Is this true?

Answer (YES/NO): YES